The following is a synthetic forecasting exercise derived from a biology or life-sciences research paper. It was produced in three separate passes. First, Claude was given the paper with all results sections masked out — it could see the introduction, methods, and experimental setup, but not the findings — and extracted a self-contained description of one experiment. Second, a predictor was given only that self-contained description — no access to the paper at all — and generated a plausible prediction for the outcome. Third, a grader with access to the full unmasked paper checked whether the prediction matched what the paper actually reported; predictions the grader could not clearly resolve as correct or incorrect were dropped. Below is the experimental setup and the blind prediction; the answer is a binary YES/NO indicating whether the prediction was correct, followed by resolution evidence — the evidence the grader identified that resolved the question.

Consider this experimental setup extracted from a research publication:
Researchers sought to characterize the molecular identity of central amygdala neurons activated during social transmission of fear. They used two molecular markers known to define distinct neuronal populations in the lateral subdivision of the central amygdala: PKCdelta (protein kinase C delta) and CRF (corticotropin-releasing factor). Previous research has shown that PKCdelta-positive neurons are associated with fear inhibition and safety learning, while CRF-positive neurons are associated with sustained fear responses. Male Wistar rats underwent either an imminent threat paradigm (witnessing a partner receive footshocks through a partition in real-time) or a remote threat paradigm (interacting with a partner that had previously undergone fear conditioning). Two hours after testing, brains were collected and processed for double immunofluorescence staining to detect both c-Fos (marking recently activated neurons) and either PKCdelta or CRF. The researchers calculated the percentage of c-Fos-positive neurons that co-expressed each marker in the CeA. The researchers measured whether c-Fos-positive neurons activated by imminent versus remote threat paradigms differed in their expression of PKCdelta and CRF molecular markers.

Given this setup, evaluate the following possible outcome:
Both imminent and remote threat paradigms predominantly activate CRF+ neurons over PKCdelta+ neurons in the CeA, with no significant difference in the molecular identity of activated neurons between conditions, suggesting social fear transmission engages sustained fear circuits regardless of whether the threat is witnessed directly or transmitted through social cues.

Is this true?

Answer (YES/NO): NO